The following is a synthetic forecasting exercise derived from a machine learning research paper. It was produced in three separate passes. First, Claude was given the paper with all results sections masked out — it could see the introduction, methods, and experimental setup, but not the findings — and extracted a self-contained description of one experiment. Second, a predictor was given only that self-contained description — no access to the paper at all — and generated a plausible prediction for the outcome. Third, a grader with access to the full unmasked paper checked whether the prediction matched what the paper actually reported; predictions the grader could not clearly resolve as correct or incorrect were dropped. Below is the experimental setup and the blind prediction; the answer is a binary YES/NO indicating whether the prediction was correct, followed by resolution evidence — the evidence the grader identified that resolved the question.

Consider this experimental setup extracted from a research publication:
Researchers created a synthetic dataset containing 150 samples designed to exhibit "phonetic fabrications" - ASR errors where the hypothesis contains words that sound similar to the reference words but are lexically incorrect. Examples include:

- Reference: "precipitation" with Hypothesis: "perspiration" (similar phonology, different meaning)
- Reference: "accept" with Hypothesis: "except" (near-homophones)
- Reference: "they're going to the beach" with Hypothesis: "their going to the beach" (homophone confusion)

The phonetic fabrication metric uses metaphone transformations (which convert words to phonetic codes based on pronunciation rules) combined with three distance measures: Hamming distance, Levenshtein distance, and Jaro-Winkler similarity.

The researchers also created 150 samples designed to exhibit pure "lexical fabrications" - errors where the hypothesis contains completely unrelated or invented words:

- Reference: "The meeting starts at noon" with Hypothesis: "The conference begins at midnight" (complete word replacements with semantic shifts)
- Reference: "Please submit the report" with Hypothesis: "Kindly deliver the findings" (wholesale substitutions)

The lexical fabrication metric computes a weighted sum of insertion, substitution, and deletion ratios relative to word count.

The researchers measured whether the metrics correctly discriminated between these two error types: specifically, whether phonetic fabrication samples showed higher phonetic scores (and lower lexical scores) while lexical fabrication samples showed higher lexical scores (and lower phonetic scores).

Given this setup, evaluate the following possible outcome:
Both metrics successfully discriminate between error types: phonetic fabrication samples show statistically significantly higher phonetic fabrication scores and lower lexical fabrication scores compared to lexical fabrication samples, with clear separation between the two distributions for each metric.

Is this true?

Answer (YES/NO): NO